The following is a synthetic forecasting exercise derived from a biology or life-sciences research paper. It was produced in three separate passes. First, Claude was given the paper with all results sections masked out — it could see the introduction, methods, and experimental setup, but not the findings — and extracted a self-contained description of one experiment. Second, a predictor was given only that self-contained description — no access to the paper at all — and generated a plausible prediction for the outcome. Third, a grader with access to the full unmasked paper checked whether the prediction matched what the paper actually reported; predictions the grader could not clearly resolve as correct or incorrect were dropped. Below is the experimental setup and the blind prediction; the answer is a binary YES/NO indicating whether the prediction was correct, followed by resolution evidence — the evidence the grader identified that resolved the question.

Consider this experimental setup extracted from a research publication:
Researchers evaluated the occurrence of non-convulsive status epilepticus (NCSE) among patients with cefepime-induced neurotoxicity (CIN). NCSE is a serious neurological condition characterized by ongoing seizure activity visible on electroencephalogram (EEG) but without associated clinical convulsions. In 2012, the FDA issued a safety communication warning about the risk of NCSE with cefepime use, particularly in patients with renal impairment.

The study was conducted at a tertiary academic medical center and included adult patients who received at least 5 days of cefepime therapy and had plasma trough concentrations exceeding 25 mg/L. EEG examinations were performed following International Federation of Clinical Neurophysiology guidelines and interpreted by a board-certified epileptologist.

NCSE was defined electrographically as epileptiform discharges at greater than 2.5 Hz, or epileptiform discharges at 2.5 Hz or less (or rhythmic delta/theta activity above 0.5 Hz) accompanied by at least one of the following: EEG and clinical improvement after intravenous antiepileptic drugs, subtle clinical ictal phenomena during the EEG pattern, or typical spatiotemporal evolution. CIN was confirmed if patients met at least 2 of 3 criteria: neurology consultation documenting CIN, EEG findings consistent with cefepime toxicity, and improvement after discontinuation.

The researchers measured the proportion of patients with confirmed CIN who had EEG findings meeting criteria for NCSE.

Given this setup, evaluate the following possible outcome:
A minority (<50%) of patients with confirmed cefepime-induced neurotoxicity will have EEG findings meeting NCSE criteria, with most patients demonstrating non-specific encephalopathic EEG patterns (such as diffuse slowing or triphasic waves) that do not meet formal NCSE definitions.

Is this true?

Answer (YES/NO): YES